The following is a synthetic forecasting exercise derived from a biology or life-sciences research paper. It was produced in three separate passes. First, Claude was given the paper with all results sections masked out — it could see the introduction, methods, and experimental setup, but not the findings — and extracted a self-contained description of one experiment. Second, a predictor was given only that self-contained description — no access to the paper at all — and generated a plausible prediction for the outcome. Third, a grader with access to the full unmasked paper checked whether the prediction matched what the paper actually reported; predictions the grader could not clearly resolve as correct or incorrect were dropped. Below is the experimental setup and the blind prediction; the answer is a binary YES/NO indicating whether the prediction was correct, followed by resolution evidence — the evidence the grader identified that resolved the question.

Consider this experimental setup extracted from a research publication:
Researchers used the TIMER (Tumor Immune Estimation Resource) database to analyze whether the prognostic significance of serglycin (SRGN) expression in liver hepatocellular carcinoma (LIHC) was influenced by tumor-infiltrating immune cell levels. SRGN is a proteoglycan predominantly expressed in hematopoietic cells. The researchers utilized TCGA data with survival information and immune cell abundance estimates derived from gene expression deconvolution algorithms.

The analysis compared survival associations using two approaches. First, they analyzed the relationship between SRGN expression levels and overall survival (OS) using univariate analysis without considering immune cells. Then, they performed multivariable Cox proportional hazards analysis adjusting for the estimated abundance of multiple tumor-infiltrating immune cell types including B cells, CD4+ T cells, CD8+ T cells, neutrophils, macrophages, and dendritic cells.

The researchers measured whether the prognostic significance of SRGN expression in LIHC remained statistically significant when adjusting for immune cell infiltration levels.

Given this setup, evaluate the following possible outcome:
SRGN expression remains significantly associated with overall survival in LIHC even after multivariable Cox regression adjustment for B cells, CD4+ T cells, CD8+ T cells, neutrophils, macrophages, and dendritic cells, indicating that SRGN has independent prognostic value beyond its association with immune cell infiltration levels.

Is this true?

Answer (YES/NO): NO